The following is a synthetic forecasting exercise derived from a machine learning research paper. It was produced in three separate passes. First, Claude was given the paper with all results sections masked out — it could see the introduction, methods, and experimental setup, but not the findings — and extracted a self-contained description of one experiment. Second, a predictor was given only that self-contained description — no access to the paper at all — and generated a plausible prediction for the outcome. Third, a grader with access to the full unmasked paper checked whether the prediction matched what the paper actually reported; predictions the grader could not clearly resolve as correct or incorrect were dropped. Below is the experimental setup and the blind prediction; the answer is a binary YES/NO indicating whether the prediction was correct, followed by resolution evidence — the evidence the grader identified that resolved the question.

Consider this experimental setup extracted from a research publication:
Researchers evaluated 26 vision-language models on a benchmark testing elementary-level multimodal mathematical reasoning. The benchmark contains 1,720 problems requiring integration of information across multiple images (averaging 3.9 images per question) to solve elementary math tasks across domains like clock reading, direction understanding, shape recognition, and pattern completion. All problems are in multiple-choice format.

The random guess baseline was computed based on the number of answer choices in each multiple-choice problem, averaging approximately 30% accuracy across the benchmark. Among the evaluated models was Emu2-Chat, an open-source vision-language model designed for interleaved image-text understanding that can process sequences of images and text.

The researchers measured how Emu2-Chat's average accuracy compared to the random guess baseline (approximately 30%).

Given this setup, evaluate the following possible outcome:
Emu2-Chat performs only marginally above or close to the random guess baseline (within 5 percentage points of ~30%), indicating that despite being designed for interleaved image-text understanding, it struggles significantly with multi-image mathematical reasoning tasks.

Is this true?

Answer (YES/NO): NO